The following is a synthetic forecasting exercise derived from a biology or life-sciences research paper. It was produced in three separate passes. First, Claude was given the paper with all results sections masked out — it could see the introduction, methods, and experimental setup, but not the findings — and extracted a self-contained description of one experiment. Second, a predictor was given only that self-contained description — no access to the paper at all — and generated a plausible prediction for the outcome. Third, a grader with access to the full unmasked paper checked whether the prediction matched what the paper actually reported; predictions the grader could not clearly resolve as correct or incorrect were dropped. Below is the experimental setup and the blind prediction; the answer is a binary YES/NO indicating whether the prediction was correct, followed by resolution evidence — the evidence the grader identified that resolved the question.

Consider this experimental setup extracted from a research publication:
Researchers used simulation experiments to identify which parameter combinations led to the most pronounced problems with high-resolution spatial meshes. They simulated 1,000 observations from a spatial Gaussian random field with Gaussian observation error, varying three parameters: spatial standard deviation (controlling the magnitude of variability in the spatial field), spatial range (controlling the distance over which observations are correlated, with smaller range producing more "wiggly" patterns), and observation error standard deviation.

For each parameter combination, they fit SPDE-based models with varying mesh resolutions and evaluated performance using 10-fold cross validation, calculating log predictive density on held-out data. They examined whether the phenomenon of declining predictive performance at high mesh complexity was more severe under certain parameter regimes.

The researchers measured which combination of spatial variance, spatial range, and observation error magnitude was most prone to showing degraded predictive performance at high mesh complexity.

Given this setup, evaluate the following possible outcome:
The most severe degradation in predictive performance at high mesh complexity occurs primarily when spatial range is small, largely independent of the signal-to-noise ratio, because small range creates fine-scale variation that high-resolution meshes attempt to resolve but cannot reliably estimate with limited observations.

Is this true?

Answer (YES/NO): NO